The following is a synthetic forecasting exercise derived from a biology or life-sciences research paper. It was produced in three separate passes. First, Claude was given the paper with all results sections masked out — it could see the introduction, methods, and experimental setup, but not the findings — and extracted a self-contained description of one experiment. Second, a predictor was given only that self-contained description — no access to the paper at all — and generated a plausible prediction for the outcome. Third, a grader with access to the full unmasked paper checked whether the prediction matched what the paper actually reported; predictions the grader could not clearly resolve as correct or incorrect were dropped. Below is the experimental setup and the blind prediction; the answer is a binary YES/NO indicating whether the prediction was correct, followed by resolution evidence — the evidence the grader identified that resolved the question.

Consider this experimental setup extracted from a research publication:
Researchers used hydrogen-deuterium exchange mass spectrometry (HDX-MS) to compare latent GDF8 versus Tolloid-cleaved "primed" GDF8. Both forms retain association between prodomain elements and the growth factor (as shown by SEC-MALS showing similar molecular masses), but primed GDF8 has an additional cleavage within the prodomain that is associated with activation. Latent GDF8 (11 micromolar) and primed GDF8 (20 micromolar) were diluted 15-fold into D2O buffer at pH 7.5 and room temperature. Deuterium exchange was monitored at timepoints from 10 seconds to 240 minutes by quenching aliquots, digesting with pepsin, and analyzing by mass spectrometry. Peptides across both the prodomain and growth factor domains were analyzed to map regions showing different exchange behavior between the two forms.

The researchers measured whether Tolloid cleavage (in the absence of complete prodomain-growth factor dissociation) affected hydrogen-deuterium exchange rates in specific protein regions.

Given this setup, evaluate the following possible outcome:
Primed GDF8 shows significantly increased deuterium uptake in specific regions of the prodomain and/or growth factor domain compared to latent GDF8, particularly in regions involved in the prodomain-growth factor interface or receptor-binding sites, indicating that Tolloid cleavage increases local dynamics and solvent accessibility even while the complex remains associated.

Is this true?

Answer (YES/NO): YES